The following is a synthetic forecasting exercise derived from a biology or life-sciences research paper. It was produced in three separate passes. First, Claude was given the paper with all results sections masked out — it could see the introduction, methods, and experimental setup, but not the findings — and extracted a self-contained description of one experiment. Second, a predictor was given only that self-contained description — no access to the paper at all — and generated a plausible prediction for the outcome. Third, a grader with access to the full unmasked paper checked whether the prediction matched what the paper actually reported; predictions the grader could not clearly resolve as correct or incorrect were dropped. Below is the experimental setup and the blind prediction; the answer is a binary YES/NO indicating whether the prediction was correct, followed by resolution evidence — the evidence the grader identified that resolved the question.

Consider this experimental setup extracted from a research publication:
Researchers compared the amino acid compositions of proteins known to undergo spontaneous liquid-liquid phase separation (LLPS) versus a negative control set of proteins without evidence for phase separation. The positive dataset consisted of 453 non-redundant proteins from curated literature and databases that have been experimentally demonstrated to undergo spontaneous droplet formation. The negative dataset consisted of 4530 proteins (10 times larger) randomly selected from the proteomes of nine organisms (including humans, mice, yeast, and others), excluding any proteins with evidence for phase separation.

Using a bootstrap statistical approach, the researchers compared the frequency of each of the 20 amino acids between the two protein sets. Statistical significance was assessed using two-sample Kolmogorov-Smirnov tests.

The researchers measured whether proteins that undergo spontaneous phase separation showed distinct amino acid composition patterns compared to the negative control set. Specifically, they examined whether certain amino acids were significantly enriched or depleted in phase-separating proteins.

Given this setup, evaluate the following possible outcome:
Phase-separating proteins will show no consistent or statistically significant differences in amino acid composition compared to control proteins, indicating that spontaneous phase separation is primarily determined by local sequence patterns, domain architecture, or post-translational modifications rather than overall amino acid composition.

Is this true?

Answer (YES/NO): NO